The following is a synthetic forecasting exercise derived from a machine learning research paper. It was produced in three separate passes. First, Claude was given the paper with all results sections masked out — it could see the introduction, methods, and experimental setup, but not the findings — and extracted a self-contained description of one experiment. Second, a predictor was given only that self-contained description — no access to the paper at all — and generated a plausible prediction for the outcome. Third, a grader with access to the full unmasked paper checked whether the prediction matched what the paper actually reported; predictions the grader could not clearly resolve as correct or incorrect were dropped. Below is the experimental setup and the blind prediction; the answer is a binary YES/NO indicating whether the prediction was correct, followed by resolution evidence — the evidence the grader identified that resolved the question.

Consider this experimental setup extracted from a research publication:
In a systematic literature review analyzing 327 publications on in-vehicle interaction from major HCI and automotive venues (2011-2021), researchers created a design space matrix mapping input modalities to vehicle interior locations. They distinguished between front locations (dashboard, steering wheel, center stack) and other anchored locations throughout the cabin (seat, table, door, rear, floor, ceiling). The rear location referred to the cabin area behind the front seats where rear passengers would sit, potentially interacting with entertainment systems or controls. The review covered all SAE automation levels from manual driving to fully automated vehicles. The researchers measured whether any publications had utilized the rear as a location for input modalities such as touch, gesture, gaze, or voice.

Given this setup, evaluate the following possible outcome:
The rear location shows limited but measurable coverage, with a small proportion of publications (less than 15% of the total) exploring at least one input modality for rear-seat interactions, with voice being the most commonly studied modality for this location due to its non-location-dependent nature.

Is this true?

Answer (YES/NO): NO